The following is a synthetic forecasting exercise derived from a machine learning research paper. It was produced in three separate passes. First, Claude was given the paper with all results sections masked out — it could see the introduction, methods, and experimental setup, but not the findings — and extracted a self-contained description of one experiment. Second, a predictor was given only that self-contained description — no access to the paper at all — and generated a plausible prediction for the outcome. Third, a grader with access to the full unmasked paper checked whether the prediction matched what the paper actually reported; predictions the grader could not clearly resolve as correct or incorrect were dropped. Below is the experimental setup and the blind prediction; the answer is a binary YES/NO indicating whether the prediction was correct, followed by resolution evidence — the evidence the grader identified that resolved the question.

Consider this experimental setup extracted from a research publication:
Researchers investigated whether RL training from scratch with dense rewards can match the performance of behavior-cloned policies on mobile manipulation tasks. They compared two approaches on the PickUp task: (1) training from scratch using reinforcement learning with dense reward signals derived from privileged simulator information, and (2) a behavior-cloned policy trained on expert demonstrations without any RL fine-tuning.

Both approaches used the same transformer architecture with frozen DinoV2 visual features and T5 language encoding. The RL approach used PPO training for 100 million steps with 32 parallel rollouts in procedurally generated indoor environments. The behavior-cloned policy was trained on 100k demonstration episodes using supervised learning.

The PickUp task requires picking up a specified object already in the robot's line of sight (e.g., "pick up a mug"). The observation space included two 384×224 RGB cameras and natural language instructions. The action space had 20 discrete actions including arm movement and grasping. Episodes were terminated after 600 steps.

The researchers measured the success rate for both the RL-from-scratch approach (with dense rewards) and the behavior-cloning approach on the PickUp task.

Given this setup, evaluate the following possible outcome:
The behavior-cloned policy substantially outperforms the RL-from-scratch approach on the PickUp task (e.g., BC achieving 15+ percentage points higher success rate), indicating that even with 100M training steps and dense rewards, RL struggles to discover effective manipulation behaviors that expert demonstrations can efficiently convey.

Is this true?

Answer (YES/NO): NO